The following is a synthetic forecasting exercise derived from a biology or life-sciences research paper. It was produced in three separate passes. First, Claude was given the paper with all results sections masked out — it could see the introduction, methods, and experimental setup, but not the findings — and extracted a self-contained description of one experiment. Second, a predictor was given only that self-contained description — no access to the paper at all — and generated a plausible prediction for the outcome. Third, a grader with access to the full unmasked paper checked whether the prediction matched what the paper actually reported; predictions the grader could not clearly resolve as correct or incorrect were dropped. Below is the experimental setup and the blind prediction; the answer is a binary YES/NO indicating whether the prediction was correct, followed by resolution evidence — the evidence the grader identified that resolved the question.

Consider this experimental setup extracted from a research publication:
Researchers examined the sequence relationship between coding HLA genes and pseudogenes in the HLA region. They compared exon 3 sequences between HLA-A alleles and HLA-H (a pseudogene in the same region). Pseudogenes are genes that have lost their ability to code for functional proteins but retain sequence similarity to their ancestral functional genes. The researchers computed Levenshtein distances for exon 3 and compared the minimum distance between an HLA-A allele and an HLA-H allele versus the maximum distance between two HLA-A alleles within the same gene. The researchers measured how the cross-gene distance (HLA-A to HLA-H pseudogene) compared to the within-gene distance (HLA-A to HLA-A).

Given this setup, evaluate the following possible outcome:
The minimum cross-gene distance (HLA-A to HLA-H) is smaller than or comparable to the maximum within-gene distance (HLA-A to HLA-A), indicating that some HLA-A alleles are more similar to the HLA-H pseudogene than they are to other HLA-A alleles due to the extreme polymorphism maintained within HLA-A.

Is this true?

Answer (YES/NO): YES